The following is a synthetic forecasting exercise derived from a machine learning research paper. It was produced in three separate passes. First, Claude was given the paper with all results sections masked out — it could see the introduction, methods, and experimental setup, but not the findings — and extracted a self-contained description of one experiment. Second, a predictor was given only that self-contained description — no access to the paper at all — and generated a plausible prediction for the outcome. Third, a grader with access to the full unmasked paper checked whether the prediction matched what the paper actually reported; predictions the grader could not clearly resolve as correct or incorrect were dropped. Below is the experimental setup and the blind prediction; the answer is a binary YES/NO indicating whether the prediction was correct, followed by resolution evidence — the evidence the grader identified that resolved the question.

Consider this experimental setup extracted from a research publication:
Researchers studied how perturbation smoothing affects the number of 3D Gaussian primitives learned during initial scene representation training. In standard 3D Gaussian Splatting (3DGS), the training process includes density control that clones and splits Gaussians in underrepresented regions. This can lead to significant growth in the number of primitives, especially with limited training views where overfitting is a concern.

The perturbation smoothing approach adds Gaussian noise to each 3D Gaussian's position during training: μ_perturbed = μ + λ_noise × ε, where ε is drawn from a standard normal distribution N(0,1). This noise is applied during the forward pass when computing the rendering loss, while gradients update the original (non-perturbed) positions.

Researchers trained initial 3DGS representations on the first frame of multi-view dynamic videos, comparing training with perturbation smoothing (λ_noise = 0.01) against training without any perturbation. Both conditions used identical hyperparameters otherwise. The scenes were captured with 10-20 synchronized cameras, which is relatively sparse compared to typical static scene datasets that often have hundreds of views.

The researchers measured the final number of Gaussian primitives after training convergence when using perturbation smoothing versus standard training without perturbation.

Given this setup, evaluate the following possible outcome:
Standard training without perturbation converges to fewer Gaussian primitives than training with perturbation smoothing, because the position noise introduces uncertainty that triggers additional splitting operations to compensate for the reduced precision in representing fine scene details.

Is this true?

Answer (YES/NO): NO